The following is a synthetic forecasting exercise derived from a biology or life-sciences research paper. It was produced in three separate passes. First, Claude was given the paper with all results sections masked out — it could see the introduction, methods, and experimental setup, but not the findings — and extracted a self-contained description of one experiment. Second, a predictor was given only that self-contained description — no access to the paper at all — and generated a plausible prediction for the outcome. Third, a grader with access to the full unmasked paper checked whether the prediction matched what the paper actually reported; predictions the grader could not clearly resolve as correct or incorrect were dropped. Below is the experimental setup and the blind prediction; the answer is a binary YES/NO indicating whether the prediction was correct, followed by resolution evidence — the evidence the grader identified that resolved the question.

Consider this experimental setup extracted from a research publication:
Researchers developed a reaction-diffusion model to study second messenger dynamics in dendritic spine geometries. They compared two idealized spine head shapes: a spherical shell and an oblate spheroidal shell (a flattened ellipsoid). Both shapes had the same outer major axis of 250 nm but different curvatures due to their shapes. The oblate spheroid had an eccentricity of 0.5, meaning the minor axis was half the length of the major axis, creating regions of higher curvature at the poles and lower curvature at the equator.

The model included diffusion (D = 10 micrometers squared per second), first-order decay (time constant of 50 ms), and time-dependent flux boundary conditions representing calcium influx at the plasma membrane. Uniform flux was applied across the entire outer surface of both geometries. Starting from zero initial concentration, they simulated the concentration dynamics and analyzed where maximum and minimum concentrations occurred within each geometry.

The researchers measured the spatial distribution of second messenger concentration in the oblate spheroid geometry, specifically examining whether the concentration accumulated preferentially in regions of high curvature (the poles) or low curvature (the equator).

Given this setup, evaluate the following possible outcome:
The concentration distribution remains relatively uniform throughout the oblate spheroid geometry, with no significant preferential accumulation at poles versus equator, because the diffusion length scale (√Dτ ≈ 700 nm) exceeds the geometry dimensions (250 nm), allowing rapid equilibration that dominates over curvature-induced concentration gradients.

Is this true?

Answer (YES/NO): NO